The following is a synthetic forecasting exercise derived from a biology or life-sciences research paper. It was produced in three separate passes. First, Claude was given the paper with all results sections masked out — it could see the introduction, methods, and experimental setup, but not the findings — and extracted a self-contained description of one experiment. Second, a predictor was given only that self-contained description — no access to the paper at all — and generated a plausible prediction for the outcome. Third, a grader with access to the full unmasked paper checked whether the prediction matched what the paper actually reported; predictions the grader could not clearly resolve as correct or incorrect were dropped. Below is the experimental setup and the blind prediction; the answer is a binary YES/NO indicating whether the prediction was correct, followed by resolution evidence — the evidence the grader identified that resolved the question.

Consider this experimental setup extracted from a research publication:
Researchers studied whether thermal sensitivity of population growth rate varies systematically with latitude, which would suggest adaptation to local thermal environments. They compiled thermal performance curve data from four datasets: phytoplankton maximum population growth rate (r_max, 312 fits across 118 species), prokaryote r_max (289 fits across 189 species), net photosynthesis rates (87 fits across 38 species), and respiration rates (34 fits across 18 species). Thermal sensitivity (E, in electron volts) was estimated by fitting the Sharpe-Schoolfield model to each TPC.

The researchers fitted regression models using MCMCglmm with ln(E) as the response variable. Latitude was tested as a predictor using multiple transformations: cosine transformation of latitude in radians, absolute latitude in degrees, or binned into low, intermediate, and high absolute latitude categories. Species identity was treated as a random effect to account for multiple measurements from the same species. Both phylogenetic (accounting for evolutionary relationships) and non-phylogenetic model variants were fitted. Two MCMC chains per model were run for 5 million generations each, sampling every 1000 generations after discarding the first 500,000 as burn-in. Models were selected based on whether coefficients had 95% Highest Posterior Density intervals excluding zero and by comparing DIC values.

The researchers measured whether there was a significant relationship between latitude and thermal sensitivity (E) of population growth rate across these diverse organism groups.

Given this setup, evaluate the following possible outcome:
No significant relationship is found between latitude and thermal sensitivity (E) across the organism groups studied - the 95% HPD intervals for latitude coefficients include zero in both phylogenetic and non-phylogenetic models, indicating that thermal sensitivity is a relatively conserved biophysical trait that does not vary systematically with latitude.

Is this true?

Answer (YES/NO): NO